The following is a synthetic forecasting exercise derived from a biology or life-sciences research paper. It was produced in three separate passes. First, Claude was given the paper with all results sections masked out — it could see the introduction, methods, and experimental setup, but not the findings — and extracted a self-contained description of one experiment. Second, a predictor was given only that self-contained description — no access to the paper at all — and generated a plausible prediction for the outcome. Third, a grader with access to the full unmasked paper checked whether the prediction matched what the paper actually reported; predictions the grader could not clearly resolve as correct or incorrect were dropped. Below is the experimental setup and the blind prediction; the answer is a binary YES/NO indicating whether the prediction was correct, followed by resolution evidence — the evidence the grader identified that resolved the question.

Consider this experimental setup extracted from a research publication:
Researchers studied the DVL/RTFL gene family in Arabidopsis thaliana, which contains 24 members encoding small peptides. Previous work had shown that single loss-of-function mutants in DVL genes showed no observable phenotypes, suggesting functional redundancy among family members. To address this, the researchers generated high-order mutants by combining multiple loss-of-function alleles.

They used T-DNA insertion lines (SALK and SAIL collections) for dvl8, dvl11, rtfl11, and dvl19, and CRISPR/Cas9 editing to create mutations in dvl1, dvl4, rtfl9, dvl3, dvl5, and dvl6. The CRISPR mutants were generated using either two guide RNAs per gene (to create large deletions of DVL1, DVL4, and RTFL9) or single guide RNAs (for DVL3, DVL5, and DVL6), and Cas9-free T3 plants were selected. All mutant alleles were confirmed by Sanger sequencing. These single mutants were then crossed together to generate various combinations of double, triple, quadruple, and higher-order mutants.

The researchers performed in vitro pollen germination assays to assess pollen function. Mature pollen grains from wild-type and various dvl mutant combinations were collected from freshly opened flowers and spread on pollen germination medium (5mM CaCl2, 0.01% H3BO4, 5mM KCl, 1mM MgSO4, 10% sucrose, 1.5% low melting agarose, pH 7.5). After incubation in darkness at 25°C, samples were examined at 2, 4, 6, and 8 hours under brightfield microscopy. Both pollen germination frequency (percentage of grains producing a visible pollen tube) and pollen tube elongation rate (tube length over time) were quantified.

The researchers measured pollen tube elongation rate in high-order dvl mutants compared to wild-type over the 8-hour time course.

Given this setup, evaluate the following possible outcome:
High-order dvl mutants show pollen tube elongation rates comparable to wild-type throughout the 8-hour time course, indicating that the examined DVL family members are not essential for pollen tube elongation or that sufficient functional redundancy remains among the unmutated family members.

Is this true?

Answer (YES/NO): NO